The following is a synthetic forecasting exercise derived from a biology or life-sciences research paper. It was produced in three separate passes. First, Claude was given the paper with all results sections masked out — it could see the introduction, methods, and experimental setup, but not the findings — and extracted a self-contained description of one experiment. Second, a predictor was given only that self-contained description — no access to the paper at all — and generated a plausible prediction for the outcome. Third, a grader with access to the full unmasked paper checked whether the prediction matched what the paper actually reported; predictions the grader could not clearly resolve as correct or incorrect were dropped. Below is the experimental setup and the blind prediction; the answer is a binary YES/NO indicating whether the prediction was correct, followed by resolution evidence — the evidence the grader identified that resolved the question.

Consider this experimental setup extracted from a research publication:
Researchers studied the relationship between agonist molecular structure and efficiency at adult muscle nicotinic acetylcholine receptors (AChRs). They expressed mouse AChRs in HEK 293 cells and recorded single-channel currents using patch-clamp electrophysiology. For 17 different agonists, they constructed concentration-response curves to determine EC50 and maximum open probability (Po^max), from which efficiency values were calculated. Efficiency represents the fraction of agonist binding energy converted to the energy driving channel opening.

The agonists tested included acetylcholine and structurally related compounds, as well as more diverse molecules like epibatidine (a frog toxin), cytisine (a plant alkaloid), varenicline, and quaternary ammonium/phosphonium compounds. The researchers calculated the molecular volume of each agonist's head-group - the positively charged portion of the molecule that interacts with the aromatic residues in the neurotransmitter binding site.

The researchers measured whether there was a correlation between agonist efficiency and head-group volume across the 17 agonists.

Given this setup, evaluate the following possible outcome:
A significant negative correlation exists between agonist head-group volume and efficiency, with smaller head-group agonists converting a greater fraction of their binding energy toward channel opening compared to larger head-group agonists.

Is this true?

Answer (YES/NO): YES